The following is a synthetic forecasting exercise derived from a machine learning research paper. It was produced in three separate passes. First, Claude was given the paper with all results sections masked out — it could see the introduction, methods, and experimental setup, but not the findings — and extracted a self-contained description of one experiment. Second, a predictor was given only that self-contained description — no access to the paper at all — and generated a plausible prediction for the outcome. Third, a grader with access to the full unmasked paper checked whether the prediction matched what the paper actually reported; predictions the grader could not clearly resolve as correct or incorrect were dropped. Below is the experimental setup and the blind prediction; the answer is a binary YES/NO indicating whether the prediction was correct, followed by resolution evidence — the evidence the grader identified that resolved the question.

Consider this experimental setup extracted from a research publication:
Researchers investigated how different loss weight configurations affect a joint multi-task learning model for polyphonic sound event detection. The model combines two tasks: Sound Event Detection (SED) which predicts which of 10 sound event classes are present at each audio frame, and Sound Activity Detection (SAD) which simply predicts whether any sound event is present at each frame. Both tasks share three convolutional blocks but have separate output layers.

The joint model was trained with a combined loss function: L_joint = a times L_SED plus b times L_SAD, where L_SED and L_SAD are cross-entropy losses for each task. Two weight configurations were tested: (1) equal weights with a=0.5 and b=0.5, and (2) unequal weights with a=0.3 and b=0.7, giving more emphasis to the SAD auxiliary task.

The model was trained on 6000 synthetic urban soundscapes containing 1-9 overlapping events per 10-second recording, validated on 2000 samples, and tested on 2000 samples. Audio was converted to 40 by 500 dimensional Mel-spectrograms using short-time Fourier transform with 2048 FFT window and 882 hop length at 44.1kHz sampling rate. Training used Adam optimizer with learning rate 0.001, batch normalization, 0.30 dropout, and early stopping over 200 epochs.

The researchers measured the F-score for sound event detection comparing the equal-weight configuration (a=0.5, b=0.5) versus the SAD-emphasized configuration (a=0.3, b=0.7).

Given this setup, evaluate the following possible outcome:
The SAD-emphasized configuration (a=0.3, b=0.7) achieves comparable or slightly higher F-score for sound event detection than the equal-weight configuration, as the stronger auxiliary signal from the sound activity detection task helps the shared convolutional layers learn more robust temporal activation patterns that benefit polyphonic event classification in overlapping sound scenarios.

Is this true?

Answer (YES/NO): NO